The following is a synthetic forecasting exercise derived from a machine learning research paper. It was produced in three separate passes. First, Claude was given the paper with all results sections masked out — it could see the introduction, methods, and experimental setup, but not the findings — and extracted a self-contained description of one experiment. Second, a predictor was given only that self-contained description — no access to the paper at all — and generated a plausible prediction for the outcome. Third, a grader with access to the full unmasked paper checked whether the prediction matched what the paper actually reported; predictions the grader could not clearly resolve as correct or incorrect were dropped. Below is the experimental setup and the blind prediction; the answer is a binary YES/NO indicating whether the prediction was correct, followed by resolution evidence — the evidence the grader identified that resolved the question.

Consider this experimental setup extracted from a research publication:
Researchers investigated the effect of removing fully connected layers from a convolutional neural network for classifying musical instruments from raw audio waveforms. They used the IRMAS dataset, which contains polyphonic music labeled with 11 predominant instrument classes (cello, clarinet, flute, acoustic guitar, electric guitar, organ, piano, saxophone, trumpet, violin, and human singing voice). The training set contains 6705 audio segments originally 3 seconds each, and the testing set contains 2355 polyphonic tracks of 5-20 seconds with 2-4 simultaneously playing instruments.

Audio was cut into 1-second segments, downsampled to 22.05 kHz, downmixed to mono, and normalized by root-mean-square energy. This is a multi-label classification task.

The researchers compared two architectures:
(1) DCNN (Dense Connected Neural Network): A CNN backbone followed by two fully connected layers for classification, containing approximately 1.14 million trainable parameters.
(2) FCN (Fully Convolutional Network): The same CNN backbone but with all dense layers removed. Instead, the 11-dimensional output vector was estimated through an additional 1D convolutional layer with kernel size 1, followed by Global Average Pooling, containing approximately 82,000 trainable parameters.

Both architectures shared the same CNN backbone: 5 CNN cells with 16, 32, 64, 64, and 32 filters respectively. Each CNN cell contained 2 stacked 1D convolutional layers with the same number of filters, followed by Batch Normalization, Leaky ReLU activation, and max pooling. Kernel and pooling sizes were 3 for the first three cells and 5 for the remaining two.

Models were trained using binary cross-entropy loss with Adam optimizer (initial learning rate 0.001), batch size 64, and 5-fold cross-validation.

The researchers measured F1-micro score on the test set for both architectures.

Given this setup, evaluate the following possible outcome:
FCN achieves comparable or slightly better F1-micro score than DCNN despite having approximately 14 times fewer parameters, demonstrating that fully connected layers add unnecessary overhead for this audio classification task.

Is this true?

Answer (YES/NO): NO